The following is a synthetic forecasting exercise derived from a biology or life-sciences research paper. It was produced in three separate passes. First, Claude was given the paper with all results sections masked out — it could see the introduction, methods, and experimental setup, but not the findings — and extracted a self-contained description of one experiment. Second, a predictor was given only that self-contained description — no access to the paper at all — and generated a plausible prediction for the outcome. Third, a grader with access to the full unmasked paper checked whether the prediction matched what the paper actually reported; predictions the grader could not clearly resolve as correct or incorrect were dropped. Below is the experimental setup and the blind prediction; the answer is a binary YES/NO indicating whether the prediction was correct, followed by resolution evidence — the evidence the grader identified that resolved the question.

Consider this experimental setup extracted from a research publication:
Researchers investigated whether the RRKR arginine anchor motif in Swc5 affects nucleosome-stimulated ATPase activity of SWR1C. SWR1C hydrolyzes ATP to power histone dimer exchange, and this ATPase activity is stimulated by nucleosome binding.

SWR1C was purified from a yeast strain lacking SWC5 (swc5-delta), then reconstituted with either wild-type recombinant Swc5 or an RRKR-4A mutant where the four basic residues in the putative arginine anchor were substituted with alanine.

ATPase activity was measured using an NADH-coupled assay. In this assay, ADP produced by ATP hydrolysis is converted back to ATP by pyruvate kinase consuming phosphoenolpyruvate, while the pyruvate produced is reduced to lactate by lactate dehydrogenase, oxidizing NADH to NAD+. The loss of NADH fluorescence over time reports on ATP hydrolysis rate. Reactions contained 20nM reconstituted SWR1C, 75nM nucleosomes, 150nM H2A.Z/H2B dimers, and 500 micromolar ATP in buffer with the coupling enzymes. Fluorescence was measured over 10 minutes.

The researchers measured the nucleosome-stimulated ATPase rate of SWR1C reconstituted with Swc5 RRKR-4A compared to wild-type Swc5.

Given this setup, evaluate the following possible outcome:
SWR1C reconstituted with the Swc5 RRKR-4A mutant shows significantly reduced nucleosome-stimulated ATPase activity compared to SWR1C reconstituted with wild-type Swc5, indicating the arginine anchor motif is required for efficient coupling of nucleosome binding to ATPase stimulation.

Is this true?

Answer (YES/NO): YES